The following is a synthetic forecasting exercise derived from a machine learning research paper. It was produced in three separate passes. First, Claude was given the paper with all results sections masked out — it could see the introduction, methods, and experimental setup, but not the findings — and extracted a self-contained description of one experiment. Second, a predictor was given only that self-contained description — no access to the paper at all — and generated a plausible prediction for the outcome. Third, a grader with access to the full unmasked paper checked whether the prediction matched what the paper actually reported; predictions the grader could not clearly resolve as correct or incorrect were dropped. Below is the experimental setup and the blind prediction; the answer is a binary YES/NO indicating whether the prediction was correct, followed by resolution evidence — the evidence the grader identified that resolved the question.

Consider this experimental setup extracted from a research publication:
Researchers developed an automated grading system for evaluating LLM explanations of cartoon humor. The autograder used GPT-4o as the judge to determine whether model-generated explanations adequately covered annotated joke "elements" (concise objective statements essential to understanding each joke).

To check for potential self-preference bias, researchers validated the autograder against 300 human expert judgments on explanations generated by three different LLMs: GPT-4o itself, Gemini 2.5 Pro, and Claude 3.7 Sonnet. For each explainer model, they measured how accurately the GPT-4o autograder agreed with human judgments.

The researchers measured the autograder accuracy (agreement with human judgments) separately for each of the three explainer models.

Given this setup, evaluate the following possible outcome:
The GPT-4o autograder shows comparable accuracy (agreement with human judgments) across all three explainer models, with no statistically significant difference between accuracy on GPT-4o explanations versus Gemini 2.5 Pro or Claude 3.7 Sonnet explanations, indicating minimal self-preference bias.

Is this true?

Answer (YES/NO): YES